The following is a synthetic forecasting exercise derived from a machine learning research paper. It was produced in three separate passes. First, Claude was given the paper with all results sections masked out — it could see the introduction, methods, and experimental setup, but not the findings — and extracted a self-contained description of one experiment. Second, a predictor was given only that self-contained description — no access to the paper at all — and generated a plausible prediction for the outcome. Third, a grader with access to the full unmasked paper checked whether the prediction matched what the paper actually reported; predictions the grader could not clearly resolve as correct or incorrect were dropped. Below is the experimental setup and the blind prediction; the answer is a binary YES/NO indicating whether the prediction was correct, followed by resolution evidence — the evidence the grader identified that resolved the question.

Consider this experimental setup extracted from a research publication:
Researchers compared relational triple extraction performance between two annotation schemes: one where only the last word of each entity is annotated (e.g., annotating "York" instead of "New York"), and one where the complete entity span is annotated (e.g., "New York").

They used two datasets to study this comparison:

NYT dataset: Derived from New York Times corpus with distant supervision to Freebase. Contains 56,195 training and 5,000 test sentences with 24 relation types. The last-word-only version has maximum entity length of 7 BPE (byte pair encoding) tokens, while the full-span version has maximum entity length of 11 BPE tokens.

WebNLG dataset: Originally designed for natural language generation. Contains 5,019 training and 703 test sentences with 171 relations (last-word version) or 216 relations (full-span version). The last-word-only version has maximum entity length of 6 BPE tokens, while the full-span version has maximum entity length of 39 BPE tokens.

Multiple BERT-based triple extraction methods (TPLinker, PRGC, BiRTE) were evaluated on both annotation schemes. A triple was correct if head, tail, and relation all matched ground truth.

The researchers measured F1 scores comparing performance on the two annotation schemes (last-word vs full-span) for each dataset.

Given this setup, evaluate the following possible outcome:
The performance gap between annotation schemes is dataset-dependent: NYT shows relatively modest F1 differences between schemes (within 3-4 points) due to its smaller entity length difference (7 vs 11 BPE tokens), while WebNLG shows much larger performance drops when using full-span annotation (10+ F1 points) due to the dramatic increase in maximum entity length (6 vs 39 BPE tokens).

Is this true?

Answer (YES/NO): NO